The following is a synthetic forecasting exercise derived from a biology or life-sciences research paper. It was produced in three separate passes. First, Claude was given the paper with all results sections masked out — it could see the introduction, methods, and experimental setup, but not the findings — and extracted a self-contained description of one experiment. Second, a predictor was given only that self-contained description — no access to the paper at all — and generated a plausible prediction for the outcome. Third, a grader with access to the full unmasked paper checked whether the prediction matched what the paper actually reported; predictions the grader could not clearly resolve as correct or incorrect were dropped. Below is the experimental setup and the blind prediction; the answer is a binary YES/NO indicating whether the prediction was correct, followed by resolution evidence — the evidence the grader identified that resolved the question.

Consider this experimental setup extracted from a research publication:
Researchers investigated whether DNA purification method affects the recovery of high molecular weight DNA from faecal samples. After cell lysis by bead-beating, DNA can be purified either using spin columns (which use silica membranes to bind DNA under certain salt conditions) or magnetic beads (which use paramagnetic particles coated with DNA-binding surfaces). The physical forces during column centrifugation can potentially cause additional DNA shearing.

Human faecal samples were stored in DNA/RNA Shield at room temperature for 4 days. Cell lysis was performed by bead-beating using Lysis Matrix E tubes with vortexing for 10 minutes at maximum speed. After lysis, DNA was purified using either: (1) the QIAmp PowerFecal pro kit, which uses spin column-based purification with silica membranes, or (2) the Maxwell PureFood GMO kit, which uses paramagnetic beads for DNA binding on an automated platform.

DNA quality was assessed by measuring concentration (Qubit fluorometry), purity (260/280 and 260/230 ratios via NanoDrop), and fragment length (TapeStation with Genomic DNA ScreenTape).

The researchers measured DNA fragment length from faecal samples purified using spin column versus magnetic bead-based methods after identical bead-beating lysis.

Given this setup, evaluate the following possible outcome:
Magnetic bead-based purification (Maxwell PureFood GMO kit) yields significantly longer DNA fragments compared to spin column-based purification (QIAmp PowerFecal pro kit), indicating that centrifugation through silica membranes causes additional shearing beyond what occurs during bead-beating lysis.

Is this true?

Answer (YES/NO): NO